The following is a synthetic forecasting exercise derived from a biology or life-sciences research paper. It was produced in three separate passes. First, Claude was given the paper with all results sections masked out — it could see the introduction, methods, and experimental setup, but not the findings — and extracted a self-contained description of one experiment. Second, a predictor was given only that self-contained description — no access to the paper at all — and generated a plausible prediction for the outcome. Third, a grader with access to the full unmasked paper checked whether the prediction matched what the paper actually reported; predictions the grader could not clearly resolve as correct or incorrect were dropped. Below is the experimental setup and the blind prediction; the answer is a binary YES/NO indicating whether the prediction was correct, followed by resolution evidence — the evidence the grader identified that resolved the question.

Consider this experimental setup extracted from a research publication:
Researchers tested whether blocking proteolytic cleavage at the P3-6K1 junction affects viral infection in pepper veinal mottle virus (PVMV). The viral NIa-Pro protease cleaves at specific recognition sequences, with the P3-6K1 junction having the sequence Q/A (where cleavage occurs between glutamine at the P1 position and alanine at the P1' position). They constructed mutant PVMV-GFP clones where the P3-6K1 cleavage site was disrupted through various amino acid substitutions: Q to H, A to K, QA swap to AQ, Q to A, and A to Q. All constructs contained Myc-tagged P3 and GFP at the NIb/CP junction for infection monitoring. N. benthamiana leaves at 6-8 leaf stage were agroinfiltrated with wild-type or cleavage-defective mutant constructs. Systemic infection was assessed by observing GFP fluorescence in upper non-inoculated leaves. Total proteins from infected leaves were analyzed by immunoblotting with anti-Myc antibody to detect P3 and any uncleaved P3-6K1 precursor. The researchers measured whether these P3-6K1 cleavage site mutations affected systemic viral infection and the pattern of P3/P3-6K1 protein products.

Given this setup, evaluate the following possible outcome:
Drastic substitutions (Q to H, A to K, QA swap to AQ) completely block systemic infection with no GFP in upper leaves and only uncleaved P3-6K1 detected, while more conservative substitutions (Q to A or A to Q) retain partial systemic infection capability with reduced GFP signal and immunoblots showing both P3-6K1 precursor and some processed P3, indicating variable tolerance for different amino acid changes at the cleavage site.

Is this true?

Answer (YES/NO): NO